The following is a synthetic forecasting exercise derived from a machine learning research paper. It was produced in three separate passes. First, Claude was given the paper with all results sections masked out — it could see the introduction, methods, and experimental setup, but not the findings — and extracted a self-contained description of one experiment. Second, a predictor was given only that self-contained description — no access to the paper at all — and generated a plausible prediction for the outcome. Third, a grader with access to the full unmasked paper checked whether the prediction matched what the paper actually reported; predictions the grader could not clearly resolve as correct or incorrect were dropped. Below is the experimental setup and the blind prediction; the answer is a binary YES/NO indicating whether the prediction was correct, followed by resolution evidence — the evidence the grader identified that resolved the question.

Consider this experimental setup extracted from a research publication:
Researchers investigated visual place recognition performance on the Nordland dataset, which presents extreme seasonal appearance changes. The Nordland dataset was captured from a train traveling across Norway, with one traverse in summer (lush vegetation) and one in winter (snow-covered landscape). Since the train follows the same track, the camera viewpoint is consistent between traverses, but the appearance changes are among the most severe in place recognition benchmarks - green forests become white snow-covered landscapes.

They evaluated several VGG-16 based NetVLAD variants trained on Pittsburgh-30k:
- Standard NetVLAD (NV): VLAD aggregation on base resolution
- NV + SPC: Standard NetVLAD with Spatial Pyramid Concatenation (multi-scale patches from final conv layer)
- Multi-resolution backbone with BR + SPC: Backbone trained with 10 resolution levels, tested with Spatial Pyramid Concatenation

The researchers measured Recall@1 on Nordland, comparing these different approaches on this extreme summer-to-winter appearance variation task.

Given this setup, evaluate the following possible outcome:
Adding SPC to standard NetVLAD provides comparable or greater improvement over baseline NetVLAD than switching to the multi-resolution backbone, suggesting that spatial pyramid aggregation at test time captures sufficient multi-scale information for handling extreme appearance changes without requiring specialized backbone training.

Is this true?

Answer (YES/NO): NO